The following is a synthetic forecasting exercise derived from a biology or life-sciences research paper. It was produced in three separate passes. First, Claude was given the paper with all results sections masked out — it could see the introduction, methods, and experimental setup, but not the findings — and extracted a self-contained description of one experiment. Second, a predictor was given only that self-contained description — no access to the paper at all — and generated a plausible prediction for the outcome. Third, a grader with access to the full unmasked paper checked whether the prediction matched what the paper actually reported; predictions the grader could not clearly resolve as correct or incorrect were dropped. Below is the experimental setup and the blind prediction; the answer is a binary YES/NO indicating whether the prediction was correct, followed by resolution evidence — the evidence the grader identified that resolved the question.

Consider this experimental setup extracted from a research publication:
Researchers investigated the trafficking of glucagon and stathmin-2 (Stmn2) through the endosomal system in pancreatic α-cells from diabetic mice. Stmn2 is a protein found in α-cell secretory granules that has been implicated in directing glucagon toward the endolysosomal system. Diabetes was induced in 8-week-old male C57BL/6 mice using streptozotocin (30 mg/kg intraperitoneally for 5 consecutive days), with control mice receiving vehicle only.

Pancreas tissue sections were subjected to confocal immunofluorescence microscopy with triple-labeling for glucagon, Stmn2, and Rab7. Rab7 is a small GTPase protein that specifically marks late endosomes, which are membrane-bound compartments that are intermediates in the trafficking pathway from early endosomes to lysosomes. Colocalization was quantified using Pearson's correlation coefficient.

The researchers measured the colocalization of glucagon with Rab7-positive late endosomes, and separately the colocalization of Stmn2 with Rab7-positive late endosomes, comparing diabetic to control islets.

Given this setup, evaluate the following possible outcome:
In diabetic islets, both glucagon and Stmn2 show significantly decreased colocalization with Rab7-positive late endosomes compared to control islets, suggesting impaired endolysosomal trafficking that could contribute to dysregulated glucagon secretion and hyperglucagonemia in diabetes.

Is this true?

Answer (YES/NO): NO